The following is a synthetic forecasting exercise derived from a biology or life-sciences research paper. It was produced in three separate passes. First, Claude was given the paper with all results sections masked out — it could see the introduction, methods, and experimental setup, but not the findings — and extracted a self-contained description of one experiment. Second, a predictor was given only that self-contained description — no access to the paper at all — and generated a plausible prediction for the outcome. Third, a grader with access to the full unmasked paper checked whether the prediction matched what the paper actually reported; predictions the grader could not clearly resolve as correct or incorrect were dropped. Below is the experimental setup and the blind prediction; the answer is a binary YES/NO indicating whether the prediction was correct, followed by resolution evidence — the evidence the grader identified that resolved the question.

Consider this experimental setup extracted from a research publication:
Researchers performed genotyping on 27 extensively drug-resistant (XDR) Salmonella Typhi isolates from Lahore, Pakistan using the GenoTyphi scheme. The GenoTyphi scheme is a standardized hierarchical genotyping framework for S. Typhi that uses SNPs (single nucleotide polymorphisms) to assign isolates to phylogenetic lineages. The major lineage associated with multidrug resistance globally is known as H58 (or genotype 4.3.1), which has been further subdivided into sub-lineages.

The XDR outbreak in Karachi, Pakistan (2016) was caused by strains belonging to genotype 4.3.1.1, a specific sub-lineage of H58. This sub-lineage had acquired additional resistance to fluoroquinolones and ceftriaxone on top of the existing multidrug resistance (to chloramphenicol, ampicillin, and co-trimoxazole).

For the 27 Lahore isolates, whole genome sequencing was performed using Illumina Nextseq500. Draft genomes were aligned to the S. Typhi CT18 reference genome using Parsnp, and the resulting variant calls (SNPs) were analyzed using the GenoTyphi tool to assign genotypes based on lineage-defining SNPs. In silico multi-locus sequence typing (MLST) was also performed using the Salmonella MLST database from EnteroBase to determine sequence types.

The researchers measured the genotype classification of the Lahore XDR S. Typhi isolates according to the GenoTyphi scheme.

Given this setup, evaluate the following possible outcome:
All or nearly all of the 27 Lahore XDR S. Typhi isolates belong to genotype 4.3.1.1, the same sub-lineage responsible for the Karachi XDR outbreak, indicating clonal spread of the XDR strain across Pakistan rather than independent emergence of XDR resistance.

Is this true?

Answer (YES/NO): YES